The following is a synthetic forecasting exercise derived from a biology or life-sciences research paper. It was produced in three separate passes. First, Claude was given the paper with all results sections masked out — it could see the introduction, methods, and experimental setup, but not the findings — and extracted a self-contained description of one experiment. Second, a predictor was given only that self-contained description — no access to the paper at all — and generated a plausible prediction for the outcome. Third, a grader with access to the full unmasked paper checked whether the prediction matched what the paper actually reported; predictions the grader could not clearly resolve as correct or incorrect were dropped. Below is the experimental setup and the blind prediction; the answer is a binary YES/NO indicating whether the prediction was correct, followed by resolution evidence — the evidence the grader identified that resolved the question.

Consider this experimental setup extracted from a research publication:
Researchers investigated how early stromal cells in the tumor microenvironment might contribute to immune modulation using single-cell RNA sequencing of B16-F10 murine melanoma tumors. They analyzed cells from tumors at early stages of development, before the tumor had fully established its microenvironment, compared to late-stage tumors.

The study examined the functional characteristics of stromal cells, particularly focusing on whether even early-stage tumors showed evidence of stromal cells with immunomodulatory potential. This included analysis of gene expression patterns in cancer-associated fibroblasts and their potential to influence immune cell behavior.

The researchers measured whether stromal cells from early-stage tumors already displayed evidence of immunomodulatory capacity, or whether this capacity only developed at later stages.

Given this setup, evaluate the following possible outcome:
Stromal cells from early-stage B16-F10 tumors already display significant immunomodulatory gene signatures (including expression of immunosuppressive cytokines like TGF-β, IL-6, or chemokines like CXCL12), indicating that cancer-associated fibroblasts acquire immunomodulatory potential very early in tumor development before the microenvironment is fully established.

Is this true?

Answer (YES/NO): YES